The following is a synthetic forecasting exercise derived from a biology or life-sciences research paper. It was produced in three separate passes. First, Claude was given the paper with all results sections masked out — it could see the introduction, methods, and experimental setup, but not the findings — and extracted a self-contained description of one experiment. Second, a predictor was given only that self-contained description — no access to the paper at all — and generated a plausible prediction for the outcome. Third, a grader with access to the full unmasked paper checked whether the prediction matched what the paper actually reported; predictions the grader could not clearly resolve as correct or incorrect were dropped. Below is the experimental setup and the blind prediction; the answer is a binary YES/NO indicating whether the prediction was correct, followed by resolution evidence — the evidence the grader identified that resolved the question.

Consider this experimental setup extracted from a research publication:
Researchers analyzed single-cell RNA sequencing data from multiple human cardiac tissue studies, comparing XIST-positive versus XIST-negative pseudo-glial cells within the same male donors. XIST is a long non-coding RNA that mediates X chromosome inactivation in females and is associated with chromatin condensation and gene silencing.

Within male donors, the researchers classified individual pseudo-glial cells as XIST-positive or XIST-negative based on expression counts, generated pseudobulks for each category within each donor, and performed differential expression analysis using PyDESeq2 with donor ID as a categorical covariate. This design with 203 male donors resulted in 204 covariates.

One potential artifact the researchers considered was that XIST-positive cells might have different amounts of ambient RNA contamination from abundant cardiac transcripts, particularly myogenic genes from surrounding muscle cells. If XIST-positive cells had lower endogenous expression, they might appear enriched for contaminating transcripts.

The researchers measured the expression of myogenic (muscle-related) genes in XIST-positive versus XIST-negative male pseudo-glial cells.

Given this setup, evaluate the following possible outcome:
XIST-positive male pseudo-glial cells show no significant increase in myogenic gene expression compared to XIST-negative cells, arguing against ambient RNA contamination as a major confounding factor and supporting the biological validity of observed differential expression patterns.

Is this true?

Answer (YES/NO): YES